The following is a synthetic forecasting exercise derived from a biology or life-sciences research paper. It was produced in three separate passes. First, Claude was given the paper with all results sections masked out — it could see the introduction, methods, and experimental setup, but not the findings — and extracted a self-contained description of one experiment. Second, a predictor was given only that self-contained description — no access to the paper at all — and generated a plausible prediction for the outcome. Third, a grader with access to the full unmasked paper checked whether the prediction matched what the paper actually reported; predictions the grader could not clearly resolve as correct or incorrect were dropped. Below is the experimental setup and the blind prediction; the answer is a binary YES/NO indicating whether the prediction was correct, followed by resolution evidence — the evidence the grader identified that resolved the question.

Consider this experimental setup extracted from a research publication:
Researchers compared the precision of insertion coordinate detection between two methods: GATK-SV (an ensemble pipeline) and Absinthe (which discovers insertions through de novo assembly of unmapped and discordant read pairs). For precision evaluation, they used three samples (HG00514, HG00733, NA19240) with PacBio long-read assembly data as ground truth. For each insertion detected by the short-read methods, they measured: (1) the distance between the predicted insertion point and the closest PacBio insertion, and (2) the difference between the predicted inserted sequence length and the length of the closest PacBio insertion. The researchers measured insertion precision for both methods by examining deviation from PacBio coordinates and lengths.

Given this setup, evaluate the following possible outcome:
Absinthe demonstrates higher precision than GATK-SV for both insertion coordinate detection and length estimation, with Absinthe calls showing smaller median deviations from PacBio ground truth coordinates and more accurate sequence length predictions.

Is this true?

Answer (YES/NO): YES